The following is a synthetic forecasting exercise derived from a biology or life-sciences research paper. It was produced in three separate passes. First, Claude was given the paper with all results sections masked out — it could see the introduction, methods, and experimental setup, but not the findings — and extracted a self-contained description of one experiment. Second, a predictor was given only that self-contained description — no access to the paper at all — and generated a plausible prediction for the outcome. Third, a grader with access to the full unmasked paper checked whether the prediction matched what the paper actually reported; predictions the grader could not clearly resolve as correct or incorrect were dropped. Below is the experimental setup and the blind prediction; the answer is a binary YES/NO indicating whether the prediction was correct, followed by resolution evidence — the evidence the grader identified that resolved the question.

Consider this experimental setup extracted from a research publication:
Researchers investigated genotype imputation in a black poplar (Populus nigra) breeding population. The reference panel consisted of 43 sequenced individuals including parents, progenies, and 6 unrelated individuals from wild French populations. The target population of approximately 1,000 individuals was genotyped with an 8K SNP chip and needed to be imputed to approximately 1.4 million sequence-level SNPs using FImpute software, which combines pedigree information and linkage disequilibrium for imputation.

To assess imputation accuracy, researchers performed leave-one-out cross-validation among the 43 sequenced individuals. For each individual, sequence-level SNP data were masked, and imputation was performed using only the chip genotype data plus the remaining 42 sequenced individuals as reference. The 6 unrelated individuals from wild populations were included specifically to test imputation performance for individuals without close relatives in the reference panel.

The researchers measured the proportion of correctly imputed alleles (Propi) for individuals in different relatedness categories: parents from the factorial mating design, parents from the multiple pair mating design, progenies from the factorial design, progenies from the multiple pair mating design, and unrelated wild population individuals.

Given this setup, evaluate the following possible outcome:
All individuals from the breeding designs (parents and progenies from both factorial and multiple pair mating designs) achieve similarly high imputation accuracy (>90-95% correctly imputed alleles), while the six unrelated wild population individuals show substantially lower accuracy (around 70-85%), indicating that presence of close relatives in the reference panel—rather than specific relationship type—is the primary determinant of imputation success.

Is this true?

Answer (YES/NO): NO